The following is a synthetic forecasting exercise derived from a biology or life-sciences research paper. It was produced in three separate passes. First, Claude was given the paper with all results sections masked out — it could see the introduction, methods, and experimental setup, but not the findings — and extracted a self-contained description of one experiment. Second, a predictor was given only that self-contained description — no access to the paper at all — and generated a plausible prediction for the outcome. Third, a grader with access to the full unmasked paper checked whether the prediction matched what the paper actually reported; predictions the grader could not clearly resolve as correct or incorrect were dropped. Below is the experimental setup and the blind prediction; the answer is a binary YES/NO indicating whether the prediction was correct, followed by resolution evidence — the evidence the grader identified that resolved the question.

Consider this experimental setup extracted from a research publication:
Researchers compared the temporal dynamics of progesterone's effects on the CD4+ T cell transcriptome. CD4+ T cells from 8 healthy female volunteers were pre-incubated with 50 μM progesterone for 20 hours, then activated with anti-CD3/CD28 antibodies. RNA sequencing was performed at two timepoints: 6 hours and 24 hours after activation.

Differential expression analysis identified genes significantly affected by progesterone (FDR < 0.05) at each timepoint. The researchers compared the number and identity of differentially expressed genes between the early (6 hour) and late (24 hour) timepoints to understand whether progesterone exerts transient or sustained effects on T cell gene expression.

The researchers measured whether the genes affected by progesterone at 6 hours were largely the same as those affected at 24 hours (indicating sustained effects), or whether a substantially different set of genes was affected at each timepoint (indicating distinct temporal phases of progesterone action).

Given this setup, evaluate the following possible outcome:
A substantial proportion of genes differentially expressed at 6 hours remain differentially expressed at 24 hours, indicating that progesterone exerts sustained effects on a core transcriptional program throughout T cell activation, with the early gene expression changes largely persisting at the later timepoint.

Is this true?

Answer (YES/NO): YES